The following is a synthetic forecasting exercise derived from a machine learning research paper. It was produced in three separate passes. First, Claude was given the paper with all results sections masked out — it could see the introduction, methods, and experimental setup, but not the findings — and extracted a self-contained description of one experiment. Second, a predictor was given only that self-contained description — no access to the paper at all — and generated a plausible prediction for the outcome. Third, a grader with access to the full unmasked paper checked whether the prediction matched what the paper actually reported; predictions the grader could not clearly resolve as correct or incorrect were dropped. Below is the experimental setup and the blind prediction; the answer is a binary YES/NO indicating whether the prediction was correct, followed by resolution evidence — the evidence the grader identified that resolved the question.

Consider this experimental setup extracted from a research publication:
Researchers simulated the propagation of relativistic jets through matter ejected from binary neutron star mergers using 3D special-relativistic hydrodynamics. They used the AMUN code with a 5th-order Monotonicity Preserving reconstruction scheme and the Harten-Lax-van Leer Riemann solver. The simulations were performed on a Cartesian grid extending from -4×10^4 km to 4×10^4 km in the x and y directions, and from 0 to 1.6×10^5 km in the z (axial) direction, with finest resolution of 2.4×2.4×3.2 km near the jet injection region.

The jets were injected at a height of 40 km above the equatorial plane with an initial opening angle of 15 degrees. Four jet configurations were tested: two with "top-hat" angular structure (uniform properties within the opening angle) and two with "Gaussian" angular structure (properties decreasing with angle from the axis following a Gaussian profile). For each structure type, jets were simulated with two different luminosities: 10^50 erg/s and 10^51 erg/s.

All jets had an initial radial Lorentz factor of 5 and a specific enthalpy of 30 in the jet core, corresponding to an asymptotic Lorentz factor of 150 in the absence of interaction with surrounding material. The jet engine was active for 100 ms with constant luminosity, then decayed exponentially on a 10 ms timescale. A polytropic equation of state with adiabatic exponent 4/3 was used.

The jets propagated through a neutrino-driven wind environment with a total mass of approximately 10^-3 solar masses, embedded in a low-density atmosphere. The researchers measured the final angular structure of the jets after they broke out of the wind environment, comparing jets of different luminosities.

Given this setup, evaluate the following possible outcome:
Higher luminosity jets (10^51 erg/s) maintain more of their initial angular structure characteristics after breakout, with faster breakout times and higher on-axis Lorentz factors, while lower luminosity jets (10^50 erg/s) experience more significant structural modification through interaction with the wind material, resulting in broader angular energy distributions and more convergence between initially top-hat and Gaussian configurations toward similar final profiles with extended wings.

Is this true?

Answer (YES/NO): NO